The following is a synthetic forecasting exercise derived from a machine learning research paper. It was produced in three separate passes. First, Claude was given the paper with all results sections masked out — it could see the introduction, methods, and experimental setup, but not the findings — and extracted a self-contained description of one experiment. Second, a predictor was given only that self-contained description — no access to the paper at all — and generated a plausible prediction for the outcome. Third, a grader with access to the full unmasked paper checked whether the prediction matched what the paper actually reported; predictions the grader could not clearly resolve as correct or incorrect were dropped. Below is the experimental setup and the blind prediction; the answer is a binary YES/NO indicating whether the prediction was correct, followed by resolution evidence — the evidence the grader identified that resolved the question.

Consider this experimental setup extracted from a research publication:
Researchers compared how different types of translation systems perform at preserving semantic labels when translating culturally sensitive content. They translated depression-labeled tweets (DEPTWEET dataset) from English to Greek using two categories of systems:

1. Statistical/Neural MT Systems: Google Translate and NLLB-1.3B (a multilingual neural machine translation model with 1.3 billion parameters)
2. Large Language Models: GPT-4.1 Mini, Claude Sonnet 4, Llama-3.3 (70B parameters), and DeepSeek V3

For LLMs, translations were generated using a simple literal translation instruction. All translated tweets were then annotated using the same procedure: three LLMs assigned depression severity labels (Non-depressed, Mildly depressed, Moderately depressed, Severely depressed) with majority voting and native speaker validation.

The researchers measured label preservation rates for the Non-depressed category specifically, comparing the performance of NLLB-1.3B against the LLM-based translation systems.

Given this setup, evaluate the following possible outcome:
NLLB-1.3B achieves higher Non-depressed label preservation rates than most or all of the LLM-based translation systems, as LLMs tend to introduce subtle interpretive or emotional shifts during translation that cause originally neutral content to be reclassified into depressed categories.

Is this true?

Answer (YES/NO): YES